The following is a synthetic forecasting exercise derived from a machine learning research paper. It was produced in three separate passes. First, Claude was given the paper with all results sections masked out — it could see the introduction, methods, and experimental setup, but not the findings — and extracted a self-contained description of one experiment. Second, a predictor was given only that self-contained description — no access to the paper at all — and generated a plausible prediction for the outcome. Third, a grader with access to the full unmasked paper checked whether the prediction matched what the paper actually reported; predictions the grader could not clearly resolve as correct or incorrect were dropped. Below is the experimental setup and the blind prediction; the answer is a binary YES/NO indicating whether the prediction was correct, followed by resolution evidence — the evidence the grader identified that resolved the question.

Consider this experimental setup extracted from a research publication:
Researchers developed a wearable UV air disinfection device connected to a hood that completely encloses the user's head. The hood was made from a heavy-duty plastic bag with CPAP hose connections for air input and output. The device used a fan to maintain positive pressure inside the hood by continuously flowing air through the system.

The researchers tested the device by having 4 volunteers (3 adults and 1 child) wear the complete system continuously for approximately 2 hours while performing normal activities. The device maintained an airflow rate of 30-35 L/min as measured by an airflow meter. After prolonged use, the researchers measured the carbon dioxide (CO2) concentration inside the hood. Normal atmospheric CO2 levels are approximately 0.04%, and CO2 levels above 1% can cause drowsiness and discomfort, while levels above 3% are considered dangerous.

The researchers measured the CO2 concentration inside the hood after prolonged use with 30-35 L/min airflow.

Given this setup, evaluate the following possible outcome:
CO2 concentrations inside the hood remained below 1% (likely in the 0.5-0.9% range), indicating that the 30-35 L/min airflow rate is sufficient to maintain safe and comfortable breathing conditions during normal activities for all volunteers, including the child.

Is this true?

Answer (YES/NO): NO